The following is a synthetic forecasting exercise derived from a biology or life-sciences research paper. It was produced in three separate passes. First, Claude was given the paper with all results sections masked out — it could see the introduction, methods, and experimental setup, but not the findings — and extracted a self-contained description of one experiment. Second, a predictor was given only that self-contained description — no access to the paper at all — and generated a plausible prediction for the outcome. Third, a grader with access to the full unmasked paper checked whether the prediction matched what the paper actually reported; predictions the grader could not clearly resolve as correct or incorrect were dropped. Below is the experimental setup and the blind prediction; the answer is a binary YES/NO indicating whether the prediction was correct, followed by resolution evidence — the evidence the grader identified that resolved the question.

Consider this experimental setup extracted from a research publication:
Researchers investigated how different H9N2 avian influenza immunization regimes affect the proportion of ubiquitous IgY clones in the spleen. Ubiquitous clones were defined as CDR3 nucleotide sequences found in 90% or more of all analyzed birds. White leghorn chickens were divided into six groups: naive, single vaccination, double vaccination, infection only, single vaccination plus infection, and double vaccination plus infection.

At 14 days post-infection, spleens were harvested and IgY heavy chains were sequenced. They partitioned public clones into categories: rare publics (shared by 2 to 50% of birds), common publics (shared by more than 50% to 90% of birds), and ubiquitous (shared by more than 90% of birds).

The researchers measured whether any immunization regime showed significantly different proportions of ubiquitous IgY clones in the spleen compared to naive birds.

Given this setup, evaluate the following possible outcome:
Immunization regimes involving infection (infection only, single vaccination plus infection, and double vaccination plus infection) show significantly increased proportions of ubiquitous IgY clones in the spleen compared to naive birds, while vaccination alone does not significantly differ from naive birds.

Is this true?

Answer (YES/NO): NO